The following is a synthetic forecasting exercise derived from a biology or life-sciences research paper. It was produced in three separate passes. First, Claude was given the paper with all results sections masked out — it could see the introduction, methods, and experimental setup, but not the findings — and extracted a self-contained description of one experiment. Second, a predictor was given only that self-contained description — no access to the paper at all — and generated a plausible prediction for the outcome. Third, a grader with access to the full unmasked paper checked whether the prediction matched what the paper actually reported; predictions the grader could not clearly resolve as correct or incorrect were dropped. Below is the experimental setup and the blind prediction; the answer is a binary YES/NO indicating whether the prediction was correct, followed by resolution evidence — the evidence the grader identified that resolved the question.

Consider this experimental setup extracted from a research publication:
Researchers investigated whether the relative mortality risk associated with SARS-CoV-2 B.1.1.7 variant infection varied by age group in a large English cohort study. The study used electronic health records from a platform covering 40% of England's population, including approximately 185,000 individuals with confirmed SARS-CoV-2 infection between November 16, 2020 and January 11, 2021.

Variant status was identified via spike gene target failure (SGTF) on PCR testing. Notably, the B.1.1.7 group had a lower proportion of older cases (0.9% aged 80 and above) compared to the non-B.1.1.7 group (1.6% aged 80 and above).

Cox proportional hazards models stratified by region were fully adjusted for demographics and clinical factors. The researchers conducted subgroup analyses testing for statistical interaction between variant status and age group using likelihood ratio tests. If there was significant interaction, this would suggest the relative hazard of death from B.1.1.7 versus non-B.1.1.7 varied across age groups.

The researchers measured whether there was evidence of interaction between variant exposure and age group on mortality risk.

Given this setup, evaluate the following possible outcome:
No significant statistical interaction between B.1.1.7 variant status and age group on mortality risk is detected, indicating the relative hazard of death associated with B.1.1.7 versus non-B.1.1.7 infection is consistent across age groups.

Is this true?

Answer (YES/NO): YES